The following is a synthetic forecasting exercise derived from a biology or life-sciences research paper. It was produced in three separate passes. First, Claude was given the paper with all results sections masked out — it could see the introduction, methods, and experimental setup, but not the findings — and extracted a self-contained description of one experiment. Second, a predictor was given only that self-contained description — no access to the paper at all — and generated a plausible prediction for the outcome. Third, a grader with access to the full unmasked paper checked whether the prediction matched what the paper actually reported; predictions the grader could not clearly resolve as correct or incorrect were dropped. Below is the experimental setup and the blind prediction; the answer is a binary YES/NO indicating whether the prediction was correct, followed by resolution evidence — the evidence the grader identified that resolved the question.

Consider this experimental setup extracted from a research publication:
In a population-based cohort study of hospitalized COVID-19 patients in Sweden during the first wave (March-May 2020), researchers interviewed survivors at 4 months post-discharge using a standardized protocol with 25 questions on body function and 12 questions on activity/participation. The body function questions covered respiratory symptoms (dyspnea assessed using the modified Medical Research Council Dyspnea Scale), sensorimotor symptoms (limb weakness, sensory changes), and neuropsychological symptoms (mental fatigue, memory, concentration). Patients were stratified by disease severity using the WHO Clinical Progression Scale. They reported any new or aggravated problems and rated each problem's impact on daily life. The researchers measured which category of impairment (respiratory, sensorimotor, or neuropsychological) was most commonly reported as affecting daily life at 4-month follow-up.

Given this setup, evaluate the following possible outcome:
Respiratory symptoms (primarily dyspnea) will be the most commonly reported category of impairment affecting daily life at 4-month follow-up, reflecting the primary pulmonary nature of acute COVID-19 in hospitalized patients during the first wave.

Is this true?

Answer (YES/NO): NO